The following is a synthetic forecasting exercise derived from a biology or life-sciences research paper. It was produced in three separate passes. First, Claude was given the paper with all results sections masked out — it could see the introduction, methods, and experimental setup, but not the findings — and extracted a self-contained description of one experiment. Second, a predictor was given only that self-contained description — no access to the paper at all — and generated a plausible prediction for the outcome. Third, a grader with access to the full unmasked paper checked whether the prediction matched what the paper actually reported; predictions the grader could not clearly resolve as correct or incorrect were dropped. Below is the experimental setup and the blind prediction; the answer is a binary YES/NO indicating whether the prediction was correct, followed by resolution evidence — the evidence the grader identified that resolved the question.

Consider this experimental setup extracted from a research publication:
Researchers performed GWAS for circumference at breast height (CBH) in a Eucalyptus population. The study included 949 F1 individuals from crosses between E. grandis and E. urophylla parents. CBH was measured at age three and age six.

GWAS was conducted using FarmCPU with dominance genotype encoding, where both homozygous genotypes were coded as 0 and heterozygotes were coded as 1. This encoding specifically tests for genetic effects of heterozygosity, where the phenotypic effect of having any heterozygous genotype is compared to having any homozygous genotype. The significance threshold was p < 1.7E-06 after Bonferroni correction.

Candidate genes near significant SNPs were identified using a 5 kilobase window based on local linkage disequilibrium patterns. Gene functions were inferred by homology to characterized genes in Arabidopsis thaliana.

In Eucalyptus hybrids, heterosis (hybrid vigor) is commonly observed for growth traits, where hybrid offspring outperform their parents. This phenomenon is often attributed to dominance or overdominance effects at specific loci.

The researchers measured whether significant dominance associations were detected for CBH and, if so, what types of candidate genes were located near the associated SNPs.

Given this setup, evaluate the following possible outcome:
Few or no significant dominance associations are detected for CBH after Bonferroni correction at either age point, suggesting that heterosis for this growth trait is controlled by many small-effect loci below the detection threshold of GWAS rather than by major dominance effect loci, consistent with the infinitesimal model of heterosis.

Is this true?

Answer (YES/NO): NO